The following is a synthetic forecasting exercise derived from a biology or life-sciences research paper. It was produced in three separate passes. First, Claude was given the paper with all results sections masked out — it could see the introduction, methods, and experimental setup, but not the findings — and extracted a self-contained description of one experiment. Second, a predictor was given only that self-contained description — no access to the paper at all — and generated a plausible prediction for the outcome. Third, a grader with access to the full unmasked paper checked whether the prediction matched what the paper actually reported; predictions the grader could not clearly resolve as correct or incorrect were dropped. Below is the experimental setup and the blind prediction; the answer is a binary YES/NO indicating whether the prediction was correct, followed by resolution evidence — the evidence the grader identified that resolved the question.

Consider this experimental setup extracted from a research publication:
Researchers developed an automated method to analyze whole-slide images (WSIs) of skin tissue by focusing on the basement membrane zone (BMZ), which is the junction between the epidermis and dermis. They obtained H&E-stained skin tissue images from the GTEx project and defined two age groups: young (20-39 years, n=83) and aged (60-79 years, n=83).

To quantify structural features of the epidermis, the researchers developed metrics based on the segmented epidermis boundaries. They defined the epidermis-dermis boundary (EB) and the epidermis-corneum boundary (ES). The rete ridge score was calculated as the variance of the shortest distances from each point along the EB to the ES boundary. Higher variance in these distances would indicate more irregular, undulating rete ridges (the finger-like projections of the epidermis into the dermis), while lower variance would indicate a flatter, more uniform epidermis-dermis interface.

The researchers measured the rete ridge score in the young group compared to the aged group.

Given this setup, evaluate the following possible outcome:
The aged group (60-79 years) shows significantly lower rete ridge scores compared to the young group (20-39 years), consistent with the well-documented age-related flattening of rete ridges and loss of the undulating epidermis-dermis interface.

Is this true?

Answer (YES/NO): YES